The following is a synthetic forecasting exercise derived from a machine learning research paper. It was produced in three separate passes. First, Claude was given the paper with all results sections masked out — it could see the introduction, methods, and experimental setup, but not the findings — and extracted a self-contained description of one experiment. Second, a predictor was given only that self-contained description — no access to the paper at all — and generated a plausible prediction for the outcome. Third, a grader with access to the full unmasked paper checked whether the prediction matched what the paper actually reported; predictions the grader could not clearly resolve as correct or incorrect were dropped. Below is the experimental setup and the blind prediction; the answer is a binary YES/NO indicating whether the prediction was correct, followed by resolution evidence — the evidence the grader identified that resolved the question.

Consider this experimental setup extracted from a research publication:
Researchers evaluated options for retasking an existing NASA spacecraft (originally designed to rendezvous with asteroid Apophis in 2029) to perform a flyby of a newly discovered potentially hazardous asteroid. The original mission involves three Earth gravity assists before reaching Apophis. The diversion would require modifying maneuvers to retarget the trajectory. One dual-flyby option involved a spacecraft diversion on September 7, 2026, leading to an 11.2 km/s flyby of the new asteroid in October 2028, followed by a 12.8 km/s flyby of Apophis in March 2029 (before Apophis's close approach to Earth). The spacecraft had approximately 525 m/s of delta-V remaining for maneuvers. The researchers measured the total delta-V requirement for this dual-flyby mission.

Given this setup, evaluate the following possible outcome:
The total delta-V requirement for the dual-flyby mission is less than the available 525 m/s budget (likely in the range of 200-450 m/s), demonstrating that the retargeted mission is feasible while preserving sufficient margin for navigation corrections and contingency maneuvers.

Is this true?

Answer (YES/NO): NO